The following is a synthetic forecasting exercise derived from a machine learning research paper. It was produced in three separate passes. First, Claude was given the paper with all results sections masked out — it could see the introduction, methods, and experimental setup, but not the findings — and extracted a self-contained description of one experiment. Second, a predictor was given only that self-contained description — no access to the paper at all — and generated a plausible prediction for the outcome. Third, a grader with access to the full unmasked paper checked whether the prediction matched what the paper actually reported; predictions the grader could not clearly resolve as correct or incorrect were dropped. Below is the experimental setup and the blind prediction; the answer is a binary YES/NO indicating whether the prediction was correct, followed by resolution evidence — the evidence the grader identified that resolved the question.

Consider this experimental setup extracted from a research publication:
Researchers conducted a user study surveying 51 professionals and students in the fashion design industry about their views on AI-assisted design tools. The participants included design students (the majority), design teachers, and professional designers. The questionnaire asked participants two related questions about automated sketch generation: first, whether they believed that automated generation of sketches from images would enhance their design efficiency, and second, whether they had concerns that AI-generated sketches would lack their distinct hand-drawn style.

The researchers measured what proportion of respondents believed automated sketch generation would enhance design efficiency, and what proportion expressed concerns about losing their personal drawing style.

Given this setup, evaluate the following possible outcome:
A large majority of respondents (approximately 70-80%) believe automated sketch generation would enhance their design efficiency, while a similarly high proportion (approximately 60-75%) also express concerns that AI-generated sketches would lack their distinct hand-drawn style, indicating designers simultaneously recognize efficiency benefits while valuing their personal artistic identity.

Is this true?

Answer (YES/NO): NO